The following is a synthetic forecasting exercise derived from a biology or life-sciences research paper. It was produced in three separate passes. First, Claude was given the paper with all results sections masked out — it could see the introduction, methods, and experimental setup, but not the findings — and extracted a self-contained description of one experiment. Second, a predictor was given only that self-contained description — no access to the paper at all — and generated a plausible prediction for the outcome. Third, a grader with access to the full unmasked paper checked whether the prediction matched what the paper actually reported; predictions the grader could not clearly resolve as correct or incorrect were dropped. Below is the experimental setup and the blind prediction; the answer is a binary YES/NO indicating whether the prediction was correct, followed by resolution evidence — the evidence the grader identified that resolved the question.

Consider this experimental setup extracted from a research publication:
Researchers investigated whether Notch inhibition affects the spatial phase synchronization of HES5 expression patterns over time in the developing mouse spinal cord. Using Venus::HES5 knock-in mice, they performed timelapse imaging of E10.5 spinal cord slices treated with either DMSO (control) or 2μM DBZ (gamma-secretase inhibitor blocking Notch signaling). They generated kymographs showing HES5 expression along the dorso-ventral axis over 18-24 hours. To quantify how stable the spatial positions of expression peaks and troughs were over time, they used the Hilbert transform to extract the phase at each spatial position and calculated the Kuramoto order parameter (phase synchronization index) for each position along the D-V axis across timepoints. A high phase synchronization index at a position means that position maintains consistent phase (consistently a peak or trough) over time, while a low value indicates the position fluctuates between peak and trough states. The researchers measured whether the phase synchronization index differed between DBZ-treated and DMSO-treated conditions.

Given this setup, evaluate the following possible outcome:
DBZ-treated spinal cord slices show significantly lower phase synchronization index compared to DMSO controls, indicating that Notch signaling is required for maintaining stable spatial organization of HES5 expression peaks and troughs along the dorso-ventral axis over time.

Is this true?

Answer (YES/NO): NO